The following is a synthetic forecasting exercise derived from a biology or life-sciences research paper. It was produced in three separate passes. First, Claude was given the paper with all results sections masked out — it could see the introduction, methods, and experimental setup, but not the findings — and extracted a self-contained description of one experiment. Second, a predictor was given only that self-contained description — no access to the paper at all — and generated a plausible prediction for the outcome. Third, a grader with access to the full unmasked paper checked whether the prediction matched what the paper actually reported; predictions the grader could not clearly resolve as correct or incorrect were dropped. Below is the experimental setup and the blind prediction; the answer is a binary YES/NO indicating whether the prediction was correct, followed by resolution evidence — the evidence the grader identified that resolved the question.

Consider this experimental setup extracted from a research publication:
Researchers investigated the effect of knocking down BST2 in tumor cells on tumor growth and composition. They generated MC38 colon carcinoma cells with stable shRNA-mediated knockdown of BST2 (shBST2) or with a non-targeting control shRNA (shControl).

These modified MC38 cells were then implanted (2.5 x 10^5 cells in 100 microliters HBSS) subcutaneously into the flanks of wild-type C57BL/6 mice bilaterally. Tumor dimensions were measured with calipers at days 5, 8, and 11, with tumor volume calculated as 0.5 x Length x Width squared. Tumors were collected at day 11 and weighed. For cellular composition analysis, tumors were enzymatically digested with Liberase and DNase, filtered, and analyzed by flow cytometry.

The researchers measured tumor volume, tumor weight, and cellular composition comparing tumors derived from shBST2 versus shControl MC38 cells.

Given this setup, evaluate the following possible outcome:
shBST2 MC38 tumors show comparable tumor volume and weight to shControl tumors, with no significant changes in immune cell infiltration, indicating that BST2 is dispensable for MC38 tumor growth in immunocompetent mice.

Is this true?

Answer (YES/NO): NO